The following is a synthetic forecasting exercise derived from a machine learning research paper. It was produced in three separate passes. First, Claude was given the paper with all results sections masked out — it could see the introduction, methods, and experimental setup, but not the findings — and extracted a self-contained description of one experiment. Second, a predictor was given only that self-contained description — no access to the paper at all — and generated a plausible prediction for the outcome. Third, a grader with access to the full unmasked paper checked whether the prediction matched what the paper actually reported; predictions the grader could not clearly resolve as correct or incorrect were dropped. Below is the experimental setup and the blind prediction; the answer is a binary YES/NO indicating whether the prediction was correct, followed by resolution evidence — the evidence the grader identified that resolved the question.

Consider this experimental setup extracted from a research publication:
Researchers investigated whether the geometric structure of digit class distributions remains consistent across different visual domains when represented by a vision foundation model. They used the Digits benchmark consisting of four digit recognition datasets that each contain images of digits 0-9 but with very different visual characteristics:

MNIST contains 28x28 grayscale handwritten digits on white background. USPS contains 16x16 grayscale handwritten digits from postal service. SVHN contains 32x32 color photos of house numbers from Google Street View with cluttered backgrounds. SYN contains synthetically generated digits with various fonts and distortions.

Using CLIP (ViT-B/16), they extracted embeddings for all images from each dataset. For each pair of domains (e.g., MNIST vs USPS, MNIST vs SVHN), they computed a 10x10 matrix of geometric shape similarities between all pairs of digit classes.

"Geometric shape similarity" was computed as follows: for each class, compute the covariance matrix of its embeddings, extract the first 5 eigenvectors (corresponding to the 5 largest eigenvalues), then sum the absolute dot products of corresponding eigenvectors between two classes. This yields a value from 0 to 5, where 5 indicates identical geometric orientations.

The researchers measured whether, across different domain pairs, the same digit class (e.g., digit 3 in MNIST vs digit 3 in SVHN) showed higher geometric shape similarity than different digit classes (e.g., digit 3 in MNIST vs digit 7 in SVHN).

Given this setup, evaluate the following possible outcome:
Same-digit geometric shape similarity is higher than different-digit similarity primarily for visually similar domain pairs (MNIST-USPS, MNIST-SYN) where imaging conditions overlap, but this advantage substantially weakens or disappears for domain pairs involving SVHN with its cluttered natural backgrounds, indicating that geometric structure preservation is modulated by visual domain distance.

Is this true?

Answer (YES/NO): NO